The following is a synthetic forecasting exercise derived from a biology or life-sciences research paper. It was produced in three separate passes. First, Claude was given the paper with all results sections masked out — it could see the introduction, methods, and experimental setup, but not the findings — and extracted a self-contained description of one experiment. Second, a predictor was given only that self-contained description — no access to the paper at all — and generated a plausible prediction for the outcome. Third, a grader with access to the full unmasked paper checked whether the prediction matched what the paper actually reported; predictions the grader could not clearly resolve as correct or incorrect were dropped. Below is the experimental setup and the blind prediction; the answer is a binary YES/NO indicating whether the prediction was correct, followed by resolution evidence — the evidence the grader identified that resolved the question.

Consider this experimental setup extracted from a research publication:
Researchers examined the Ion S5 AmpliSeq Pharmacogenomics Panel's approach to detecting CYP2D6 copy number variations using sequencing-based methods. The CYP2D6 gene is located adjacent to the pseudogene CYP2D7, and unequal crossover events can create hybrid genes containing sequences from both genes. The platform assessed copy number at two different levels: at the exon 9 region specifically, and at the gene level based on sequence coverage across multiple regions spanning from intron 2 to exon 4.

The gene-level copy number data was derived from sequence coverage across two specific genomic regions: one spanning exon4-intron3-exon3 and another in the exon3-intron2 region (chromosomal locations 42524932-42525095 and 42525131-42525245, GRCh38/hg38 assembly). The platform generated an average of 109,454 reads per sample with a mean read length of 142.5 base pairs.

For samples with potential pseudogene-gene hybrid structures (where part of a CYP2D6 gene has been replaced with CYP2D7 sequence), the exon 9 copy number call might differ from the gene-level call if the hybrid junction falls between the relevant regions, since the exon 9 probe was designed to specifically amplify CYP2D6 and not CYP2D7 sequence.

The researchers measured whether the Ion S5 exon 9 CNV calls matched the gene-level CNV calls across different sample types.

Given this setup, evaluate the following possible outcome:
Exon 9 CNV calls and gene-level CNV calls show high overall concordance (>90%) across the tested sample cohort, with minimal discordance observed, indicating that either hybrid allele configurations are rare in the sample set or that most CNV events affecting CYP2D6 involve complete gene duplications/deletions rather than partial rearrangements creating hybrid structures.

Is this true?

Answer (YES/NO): NO